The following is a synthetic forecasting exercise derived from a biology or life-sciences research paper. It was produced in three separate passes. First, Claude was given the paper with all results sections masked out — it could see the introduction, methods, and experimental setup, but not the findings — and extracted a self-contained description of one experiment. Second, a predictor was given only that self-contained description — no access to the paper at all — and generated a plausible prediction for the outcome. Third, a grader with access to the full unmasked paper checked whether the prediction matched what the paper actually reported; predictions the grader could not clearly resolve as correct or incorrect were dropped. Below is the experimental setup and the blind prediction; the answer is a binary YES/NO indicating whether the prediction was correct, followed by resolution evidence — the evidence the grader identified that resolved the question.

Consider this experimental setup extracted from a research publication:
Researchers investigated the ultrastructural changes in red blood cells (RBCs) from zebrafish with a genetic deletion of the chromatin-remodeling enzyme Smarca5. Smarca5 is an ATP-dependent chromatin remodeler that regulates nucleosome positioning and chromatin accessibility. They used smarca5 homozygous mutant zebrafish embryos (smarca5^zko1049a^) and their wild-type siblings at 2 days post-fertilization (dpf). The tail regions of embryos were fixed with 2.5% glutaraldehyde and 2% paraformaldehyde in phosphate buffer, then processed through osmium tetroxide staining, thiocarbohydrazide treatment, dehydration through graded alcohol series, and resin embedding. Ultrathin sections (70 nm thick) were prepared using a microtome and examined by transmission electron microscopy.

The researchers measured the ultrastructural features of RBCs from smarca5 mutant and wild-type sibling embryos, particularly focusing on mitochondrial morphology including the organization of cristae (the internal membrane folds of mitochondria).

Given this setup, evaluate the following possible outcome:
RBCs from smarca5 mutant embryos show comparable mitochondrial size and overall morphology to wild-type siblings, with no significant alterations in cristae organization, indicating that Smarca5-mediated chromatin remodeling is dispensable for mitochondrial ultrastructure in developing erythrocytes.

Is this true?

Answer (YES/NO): NO